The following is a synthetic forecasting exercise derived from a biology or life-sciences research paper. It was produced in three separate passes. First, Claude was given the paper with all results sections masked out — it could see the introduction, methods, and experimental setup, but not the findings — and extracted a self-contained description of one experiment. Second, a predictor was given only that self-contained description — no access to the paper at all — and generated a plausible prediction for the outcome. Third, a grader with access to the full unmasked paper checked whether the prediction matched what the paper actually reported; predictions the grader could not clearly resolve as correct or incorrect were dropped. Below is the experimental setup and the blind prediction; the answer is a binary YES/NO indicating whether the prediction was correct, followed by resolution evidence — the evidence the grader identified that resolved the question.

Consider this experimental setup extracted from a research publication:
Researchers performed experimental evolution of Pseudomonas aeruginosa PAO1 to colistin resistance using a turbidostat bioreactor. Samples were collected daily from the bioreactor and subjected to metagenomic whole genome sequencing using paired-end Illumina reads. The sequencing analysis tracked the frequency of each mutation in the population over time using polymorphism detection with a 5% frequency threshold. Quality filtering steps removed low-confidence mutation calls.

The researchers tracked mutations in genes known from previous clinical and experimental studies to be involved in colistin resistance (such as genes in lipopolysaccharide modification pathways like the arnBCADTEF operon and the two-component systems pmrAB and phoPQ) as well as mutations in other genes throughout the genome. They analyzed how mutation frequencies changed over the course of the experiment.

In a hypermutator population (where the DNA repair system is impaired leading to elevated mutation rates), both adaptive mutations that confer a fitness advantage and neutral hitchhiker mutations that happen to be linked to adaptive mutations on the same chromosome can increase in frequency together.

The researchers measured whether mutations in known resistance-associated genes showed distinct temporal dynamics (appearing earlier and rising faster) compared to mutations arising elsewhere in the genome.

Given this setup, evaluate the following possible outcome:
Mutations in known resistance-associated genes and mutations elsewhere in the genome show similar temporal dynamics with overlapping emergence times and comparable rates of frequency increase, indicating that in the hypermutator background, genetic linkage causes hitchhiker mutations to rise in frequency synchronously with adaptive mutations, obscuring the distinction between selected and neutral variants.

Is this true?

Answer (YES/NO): YES